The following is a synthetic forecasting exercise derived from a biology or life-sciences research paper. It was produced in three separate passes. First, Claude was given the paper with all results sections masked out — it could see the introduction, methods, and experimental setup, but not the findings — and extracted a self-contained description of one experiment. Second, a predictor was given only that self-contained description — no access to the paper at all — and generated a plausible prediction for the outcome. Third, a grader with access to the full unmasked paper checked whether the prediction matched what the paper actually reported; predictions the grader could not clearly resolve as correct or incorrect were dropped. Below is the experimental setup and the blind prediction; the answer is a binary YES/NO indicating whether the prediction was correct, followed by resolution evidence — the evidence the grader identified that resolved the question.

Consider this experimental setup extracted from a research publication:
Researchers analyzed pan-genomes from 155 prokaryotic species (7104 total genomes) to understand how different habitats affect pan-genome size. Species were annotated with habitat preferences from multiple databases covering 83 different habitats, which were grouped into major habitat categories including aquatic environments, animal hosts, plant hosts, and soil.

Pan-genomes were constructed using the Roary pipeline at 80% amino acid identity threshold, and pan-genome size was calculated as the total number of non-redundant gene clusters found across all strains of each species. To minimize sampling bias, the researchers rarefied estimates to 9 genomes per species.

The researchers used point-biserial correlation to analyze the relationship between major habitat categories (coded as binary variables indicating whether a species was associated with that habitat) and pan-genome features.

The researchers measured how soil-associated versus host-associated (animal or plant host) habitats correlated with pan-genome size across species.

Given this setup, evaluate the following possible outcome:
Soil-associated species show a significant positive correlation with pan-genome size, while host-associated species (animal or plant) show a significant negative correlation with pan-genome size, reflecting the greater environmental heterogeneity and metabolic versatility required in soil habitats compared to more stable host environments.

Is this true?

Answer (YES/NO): NO